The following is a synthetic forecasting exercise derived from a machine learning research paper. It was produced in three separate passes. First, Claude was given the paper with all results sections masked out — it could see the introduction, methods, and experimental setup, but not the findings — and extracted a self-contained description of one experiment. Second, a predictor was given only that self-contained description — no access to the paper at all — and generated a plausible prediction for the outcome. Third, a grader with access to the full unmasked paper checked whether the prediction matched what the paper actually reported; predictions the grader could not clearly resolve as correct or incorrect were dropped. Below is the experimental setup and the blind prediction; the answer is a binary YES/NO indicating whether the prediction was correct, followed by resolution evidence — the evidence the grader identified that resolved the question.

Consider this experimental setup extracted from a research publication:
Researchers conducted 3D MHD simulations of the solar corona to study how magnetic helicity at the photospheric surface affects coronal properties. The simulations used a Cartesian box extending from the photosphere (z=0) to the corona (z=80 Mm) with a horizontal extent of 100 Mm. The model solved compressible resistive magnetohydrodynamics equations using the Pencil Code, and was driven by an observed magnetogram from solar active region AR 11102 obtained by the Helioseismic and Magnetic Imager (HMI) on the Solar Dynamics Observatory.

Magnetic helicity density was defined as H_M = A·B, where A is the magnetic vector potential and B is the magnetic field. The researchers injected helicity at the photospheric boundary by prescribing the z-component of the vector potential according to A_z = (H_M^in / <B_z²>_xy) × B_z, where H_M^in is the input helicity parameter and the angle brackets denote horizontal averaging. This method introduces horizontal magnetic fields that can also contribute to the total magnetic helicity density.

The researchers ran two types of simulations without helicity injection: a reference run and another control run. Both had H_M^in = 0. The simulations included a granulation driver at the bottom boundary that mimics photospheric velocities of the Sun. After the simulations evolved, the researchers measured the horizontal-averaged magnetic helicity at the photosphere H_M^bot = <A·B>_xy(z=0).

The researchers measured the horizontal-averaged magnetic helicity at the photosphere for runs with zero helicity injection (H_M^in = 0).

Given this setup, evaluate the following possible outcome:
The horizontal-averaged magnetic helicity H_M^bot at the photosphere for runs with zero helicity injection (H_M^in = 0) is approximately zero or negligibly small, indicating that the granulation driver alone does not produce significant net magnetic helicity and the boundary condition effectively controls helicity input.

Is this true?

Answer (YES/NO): NO